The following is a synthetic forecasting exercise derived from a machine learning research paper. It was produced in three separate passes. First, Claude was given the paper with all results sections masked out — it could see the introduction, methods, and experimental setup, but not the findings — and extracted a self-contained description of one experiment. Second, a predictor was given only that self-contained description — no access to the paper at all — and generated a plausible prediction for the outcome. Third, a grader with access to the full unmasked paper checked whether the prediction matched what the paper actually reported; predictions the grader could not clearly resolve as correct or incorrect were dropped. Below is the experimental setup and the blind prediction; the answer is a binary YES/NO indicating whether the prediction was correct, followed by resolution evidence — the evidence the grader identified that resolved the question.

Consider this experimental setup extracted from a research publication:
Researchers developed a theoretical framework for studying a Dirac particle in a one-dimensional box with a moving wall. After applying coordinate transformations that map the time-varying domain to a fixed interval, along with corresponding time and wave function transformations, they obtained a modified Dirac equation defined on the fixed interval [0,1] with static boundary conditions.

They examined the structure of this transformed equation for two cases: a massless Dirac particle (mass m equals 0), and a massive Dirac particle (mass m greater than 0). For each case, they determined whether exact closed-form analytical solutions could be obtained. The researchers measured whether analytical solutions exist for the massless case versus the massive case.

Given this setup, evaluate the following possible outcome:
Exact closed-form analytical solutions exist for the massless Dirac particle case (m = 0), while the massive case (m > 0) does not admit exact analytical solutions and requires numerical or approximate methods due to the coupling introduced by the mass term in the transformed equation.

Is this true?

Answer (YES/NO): YES